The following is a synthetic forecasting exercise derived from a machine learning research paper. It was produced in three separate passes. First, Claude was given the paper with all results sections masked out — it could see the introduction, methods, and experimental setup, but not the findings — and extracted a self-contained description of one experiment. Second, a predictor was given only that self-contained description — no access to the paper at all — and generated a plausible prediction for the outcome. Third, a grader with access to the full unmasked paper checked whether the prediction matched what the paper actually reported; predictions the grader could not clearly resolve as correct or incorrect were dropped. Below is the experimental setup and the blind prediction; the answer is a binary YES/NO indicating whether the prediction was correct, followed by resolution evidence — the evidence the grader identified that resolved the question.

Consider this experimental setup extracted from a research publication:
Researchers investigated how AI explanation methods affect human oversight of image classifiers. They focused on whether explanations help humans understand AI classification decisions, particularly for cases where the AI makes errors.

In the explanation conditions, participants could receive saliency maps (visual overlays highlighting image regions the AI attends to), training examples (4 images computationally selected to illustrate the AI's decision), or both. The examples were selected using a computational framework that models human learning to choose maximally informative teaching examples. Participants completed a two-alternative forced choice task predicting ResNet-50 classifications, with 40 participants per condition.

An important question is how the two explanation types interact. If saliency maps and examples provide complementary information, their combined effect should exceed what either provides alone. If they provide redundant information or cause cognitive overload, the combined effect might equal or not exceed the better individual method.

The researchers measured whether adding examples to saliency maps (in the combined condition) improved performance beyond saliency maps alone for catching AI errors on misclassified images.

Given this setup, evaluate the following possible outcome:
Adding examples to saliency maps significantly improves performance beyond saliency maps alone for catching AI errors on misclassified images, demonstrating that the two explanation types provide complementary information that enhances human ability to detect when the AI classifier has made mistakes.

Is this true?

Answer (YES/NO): NO